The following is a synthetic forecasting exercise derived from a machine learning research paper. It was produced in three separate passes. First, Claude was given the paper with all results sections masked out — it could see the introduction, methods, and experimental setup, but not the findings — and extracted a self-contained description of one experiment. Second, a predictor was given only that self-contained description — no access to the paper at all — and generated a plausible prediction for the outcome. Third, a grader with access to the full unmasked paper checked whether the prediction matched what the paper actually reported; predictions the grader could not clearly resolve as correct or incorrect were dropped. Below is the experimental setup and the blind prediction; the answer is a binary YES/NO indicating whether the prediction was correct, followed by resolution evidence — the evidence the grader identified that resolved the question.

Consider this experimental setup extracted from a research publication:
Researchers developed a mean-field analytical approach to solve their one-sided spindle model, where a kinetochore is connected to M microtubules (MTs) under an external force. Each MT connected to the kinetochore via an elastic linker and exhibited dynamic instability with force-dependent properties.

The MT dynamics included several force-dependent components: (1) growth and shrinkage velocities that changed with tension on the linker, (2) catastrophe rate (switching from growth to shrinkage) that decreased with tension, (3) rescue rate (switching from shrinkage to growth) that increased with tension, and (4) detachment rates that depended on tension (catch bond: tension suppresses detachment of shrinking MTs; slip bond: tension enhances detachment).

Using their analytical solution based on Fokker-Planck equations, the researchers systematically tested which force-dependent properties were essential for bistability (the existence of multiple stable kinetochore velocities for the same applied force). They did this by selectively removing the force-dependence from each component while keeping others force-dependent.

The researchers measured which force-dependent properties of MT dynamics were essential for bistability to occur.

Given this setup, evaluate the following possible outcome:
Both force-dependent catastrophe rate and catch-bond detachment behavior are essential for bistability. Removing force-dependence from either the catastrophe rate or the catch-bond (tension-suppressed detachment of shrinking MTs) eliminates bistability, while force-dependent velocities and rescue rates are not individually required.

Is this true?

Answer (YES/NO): NO